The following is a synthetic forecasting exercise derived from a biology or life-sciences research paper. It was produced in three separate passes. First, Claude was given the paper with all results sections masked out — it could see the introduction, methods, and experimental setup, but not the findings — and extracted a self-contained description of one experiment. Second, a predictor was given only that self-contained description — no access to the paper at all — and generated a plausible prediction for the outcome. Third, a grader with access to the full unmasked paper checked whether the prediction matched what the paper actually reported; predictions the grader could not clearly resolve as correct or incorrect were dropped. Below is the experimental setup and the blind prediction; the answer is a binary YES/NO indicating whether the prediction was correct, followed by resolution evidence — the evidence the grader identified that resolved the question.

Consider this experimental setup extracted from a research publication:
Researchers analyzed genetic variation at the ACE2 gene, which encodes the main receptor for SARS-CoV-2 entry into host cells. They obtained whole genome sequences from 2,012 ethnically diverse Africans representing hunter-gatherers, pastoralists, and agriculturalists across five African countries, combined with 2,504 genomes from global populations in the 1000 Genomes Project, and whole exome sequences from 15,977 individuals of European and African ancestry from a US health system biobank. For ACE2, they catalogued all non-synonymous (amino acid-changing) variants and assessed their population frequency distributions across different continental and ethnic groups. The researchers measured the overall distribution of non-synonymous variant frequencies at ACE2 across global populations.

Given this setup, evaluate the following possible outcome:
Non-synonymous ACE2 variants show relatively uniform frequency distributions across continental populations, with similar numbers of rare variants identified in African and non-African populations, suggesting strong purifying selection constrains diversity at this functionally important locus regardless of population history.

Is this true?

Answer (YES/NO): NO